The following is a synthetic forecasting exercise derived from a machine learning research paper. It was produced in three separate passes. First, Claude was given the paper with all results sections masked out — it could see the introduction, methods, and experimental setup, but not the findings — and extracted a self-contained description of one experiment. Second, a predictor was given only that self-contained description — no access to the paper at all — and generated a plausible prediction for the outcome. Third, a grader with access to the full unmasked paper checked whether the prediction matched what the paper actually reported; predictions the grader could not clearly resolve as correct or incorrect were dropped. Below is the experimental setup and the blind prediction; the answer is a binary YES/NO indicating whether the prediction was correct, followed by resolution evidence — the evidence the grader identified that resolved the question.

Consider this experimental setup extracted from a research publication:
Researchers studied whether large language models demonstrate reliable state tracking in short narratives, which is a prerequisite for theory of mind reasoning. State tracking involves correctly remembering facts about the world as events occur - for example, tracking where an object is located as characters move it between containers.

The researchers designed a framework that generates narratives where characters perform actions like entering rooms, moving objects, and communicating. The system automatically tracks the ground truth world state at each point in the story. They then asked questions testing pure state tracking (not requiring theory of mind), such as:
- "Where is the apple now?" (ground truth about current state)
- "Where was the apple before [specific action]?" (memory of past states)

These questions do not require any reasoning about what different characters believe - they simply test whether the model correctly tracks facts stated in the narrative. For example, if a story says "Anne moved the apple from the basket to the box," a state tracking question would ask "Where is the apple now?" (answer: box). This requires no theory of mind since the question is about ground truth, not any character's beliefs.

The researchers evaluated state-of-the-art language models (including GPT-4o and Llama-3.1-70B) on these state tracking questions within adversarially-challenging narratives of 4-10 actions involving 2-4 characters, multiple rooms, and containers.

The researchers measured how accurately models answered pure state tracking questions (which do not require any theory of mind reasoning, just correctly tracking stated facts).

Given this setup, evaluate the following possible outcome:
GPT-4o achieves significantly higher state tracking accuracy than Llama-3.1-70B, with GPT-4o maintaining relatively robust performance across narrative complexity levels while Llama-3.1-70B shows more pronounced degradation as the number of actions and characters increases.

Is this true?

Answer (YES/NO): NO